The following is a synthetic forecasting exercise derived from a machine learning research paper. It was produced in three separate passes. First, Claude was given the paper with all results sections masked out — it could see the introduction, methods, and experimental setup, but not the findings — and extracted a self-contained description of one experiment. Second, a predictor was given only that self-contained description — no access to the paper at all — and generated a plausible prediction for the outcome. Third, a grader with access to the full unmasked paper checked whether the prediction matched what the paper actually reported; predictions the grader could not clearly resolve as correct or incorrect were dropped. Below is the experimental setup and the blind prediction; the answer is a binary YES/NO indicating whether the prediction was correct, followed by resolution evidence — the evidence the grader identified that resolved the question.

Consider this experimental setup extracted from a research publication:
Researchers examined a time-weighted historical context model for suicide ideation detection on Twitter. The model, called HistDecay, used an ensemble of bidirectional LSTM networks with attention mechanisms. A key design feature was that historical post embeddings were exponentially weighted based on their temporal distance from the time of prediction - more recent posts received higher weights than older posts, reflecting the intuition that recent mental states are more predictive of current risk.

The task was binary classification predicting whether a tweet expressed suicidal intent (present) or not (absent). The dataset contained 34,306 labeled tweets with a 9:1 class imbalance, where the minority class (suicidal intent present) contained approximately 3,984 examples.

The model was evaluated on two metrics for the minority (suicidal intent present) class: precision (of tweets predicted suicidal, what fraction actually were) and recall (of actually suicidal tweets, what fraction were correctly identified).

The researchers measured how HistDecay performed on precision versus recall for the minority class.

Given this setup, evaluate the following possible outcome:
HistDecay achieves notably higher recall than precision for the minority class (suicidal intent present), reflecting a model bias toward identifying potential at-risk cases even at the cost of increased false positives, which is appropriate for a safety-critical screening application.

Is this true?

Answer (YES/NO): YES